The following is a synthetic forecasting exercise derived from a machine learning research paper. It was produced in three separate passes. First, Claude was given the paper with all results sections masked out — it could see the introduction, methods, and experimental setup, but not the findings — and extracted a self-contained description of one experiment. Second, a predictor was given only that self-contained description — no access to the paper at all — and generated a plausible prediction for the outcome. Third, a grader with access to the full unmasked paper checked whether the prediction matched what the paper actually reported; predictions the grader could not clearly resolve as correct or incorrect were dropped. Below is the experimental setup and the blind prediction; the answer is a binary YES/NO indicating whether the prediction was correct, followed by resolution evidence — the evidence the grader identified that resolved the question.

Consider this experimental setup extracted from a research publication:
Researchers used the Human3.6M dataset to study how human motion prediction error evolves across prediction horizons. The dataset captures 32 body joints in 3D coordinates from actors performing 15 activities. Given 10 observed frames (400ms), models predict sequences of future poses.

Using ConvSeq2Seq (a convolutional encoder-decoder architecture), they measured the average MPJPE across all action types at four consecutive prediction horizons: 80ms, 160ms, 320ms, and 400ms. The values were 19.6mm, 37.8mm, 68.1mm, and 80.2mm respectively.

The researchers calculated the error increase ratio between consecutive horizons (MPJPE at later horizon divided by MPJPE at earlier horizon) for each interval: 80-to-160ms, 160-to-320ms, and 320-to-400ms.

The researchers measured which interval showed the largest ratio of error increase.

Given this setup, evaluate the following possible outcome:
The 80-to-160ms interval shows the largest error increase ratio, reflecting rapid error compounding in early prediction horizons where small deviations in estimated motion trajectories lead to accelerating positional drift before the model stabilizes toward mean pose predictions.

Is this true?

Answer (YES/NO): YES